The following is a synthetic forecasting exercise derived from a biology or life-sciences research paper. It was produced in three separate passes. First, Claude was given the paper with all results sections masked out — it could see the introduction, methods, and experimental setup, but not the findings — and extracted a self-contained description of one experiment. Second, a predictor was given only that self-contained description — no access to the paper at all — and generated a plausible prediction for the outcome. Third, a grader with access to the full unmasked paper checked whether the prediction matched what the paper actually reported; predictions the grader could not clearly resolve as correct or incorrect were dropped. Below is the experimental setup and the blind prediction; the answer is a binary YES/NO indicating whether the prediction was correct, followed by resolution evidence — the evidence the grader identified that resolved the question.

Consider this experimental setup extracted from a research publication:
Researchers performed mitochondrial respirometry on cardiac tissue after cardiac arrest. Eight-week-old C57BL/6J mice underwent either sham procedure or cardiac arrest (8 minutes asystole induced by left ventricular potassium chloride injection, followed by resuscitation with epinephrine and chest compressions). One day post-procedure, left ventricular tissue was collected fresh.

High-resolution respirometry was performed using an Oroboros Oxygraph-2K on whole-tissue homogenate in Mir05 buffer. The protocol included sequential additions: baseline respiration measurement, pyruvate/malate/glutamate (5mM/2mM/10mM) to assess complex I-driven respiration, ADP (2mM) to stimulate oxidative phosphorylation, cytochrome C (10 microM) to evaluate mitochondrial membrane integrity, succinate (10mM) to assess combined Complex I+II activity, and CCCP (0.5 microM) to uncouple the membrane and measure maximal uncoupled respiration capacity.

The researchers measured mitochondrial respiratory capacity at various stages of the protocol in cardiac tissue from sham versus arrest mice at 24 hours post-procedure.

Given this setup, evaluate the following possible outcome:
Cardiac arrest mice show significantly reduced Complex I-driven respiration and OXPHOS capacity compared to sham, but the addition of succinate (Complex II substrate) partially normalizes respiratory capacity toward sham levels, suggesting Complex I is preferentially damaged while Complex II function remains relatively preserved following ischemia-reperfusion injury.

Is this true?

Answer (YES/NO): NO